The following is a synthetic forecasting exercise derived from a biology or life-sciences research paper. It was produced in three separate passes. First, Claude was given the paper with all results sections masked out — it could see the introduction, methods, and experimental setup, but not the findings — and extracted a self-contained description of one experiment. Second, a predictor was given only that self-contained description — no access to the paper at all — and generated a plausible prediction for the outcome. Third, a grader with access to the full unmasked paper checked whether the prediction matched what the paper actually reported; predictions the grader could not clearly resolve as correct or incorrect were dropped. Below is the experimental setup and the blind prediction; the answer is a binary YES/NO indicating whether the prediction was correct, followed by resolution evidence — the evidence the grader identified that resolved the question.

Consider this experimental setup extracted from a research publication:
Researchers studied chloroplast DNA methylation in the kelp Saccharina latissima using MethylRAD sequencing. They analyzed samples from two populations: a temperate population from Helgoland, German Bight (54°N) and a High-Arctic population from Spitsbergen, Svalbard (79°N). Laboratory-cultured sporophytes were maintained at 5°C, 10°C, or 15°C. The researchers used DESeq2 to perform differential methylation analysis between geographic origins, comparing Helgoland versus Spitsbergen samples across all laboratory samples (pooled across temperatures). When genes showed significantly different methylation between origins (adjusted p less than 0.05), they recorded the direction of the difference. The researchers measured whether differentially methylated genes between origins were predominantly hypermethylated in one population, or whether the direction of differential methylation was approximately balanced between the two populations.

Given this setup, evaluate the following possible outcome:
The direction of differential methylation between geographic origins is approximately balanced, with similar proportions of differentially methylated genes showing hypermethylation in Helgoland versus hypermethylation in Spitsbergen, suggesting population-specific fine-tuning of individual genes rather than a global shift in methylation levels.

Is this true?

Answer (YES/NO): YES